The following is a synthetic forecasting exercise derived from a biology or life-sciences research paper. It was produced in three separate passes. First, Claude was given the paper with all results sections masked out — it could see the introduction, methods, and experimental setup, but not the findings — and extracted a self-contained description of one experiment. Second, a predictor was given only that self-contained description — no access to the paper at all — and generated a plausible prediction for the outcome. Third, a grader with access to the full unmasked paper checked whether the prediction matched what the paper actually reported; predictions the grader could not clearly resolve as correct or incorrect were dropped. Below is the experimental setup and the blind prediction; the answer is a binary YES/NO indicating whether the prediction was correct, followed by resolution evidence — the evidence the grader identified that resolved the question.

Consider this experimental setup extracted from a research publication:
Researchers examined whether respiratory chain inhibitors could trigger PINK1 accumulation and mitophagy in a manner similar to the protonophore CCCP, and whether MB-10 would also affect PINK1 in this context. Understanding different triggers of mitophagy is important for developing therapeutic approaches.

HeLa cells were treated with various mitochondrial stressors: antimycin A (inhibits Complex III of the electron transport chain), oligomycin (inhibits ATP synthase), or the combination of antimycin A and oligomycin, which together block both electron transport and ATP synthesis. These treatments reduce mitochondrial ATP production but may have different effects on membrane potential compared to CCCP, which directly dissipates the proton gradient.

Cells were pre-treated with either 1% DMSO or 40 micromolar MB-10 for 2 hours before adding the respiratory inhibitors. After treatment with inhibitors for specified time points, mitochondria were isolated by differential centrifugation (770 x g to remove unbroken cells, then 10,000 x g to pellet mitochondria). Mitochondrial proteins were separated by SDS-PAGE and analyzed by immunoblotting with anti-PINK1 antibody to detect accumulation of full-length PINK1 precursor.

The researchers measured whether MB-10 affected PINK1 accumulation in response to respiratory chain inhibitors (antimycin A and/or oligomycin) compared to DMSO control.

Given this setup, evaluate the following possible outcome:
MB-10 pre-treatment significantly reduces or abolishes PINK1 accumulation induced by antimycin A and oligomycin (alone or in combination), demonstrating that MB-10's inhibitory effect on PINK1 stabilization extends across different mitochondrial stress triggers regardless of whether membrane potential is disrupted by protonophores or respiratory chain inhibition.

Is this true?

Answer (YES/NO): YES